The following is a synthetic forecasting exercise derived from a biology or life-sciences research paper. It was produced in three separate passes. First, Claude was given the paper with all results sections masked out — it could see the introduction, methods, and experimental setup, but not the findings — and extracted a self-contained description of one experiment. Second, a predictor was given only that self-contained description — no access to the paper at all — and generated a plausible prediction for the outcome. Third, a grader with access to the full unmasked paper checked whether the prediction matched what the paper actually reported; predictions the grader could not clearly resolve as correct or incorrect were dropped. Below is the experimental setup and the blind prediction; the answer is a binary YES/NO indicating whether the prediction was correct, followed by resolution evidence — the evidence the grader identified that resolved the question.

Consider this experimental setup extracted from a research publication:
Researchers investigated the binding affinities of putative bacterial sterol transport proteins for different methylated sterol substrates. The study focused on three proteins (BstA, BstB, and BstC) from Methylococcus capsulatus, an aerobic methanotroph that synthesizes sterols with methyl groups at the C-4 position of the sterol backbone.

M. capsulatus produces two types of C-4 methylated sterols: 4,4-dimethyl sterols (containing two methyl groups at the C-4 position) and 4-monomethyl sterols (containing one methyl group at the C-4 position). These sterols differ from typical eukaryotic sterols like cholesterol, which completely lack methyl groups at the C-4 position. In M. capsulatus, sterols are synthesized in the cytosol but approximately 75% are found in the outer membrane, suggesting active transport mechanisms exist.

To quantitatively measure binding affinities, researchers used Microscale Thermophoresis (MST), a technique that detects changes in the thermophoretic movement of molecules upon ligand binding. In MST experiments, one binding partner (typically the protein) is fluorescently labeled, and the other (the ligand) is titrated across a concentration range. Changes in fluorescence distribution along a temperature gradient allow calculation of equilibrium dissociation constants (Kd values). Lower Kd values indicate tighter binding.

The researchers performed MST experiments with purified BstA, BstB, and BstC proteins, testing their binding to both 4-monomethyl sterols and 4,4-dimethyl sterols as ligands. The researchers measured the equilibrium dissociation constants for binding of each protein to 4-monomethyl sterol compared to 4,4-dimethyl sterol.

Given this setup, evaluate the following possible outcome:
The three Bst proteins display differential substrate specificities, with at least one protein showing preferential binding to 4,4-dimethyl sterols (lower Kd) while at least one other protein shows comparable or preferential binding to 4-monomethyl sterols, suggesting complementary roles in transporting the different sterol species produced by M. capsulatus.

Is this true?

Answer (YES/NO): NO